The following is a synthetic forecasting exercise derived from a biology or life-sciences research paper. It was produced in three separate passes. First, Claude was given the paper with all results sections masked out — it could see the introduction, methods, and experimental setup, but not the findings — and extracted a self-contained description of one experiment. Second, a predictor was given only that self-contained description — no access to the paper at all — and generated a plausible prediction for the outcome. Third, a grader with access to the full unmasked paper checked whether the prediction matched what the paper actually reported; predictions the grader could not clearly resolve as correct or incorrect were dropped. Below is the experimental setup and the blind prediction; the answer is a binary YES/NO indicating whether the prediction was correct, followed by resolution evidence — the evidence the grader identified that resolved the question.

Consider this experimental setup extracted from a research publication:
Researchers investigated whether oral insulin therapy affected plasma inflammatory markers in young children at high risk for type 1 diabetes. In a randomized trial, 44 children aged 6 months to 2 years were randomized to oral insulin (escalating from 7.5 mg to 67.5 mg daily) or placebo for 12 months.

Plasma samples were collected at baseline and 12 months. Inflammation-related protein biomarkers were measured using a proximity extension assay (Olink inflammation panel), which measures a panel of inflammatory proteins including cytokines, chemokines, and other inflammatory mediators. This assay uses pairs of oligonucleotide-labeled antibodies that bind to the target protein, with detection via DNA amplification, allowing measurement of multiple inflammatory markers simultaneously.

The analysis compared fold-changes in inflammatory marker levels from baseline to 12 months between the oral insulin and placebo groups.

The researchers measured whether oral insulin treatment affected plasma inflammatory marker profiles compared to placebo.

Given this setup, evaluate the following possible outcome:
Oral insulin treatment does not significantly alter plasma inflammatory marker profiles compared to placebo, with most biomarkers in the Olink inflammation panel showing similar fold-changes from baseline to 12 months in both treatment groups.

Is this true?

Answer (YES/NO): YES